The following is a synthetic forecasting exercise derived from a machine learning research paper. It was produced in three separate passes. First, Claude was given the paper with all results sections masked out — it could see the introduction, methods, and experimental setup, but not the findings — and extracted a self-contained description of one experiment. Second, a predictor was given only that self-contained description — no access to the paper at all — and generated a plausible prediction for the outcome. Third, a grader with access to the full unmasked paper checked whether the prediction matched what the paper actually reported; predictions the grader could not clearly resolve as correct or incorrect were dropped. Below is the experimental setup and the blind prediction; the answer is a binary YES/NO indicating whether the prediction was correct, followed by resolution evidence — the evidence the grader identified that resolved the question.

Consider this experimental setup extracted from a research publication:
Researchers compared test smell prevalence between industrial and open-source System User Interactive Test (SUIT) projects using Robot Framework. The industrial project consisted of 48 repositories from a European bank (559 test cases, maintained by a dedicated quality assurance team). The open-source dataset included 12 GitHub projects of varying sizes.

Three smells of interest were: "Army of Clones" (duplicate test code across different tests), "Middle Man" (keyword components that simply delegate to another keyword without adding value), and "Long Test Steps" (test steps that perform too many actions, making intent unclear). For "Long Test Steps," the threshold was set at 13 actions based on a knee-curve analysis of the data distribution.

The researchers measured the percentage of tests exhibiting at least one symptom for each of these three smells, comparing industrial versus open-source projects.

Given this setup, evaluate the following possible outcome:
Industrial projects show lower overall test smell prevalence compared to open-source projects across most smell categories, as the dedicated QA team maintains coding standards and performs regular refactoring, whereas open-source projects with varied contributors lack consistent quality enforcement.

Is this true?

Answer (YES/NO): NO